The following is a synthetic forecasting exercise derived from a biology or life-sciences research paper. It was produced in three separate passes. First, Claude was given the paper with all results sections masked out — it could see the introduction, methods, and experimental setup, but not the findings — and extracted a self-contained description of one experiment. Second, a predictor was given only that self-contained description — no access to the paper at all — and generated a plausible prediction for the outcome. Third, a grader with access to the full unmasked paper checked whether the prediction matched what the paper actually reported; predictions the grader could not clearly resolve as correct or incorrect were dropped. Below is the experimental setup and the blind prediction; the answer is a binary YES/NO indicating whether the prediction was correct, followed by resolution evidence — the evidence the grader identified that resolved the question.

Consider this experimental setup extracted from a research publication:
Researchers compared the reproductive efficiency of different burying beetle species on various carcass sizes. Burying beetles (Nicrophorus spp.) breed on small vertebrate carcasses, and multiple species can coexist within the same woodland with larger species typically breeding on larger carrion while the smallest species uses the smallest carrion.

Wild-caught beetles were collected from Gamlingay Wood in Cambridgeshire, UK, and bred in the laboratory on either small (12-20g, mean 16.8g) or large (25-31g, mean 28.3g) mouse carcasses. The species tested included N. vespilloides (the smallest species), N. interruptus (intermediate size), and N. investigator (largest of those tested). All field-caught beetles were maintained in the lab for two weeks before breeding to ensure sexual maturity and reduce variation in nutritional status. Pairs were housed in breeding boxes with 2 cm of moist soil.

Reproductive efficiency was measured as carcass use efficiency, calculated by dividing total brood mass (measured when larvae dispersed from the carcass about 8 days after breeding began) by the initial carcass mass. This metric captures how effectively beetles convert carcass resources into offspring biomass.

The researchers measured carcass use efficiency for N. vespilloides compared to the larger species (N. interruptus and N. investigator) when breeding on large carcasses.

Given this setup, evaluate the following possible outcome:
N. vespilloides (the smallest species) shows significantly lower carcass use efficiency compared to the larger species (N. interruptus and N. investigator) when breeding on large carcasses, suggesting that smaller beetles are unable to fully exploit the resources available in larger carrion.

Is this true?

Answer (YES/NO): YES